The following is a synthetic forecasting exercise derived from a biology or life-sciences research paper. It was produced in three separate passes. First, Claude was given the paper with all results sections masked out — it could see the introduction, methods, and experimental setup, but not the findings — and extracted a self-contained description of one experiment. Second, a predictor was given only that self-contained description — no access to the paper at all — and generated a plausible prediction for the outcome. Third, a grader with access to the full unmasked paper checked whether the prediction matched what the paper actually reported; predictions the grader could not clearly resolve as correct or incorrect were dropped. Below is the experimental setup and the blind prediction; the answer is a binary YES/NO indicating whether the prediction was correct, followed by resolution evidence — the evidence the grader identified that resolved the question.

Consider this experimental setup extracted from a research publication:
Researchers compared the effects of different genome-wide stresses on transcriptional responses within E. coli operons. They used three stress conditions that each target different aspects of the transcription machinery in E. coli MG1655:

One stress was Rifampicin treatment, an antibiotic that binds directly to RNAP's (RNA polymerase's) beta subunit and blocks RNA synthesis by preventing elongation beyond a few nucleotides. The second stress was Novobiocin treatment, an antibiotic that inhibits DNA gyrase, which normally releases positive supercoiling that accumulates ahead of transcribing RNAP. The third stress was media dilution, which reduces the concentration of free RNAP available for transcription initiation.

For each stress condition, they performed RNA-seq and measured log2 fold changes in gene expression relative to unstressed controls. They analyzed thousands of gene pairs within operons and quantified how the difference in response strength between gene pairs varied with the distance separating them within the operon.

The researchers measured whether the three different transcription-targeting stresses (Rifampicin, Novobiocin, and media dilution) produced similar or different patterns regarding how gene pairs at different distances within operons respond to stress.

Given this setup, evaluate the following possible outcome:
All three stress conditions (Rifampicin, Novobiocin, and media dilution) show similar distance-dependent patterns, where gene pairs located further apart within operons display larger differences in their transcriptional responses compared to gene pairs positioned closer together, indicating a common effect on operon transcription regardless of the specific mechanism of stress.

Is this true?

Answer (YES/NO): NO